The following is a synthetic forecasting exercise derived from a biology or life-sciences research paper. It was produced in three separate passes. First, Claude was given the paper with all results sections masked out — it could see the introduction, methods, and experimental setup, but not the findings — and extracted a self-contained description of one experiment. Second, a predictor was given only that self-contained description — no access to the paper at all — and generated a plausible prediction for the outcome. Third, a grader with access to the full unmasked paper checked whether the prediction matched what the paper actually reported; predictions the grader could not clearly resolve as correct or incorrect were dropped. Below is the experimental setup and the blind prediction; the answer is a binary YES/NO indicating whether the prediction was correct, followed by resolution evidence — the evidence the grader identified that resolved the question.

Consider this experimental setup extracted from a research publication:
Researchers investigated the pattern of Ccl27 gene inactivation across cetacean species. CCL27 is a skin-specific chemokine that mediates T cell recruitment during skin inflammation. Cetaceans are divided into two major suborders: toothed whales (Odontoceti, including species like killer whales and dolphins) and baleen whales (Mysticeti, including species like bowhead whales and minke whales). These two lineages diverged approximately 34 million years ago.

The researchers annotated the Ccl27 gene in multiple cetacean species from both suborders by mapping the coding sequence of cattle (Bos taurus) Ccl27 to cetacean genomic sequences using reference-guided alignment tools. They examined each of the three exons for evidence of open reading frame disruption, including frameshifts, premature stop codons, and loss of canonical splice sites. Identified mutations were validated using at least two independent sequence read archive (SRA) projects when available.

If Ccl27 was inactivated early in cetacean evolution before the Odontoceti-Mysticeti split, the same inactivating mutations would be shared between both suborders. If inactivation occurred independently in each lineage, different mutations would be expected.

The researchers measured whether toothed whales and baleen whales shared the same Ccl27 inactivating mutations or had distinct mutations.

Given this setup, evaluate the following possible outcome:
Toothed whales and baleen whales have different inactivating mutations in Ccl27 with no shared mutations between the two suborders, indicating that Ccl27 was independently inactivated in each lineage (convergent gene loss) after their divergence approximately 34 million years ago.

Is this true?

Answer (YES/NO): NO